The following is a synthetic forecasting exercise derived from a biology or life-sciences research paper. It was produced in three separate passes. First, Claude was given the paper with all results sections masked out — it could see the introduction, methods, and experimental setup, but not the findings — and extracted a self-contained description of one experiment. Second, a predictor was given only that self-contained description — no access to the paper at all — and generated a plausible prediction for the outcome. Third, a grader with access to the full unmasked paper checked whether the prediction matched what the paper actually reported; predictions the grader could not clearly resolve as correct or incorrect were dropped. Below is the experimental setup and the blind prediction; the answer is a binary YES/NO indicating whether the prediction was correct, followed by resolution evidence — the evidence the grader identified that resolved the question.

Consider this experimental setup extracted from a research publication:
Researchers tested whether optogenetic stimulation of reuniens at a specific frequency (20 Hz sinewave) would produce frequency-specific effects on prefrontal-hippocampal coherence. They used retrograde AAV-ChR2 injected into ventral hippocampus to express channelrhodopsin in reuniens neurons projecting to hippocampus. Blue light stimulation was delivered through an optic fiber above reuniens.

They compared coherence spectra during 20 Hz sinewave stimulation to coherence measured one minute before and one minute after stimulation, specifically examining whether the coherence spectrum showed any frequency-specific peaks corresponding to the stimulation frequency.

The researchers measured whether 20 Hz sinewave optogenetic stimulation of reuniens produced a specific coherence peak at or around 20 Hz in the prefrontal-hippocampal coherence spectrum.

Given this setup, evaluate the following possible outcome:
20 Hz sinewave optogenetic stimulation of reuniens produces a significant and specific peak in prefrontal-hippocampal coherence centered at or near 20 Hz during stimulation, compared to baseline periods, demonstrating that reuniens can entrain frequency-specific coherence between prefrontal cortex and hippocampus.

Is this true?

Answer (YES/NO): YES